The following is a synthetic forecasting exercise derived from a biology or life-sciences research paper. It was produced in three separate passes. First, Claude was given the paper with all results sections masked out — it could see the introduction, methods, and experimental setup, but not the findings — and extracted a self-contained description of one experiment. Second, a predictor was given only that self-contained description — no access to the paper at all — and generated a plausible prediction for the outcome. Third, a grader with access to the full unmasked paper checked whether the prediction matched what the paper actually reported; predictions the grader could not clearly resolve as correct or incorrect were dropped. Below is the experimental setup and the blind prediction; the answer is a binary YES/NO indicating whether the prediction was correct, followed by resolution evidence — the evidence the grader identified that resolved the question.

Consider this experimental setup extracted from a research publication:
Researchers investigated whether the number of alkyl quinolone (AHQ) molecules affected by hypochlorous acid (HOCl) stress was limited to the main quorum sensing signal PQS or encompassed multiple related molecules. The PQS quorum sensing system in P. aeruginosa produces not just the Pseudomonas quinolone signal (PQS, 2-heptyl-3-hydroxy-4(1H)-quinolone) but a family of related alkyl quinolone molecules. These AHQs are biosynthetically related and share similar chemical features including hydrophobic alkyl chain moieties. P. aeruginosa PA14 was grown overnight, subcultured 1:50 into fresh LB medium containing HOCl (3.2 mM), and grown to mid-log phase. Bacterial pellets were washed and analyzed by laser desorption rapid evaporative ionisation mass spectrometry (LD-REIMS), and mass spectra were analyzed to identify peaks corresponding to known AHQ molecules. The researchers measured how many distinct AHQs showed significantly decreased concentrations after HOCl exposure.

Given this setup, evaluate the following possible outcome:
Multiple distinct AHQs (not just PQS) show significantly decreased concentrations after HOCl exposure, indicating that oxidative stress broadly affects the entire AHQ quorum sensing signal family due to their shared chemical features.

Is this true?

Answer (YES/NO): YES